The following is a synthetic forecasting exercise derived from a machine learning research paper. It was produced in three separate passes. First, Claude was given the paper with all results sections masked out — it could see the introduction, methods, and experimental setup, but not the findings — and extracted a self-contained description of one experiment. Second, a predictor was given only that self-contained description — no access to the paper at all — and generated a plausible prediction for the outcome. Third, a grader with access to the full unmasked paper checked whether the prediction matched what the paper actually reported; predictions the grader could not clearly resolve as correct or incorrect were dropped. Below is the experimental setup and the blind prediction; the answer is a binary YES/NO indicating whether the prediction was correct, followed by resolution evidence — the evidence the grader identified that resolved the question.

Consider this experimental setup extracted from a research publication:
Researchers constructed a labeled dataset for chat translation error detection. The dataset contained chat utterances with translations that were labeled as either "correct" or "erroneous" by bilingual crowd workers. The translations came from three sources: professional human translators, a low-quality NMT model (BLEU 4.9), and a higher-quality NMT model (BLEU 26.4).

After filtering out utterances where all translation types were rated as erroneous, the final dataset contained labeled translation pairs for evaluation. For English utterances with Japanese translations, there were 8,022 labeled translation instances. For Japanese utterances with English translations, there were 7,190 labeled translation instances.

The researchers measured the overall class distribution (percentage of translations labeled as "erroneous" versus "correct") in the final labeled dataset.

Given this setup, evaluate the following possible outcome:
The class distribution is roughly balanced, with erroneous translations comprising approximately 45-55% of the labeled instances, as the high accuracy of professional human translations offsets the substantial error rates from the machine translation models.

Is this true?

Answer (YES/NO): NO